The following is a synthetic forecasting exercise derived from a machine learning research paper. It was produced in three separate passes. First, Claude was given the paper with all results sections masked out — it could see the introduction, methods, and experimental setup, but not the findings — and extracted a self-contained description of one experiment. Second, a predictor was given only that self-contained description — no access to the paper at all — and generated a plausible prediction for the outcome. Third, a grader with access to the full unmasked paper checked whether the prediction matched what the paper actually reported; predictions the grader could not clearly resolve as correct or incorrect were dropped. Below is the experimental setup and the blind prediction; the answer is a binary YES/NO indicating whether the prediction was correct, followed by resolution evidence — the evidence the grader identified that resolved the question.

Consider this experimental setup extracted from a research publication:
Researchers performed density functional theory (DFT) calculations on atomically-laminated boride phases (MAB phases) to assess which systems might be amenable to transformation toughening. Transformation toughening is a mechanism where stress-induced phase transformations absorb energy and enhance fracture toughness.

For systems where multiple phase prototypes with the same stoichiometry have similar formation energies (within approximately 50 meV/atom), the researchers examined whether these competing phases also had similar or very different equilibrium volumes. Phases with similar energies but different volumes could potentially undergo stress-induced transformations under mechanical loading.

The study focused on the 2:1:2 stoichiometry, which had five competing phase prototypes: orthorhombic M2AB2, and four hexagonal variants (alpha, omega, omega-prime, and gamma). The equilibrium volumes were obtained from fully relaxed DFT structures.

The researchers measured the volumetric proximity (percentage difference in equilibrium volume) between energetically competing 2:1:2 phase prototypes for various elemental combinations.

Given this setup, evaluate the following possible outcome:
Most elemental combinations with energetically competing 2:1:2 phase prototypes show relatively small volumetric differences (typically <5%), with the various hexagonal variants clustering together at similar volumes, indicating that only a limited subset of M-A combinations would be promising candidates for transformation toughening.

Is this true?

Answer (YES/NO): NO